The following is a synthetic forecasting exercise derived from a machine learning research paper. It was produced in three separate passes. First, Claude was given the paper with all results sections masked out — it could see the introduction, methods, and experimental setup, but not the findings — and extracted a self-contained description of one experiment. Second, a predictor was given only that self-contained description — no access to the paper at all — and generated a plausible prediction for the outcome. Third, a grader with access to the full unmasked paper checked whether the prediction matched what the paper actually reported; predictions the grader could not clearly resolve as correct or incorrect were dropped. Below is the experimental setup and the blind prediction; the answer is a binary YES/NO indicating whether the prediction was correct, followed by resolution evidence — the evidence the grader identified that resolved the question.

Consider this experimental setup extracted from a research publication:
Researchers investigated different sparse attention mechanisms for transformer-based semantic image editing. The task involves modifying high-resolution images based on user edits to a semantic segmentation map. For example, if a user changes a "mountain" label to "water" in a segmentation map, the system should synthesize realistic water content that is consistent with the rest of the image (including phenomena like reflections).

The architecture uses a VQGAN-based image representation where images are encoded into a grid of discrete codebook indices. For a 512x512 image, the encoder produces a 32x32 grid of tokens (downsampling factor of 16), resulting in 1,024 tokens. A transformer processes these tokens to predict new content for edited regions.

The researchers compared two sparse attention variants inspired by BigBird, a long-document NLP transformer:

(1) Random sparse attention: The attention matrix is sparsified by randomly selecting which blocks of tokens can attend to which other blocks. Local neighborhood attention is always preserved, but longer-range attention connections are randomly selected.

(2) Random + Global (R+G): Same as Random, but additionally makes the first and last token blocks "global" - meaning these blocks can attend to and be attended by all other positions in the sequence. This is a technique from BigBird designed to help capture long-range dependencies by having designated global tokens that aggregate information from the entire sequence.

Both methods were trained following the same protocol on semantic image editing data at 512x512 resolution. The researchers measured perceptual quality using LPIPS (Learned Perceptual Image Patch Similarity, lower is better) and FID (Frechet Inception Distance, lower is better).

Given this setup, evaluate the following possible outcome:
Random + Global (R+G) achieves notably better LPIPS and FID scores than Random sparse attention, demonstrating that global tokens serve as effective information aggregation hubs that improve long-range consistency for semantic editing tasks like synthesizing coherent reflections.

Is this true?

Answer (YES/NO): NO